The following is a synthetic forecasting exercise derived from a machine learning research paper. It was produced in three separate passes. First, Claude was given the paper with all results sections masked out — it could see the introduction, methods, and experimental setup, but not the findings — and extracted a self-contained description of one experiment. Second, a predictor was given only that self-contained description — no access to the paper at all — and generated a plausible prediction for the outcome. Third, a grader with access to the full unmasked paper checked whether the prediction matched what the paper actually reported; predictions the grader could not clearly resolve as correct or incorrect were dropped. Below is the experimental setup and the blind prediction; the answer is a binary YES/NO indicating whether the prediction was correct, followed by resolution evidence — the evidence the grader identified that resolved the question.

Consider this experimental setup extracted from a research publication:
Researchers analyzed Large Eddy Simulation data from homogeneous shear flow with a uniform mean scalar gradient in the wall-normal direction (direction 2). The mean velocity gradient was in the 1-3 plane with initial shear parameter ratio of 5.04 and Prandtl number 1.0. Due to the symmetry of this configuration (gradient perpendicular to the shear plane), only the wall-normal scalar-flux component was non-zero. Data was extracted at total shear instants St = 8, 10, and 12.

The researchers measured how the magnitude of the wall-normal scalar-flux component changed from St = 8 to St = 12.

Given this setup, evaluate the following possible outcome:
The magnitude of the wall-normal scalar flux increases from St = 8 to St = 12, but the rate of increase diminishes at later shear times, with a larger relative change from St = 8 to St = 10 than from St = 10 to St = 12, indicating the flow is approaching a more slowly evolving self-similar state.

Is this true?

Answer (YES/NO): NO